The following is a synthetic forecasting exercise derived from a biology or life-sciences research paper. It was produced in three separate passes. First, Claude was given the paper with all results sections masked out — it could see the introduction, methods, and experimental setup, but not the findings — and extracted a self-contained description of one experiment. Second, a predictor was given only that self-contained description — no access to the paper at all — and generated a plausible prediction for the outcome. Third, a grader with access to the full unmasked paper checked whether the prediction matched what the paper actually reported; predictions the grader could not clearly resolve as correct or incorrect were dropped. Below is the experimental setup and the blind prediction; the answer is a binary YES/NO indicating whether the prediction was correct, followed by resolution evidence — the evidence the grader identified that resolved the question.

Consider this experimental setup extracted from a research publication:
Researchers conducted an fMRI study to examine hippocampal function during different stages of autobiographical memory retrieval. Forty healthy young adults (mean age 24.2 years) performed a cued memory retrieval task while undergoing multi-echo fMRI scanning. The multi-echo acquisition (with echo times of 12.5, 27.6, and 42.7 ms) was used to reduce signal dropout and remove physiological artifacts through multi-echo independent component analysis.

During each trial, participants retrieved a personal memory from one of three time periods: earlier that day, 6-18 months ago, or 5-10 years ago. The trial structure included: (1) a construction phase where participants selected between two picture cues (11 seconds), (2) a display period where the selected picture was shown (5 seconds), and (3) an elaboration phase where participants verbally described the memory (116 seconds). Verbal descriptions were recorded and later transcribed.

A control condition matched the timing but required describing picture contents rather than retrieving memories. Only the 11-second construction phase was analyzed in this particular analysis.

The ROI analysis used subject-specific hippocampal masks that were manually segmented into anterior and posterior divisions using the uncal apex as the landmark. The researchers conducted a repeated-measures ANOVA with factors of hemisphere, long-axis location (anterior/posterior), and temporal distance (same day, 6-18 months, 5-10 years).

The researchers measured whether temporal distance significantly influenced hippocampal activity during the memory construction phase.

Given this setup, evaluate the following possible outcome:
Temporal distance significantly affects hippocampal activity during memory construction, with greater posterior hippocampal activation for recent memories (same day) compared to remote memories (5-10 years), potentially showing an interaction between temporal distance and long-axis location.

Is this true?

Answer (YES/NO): NO